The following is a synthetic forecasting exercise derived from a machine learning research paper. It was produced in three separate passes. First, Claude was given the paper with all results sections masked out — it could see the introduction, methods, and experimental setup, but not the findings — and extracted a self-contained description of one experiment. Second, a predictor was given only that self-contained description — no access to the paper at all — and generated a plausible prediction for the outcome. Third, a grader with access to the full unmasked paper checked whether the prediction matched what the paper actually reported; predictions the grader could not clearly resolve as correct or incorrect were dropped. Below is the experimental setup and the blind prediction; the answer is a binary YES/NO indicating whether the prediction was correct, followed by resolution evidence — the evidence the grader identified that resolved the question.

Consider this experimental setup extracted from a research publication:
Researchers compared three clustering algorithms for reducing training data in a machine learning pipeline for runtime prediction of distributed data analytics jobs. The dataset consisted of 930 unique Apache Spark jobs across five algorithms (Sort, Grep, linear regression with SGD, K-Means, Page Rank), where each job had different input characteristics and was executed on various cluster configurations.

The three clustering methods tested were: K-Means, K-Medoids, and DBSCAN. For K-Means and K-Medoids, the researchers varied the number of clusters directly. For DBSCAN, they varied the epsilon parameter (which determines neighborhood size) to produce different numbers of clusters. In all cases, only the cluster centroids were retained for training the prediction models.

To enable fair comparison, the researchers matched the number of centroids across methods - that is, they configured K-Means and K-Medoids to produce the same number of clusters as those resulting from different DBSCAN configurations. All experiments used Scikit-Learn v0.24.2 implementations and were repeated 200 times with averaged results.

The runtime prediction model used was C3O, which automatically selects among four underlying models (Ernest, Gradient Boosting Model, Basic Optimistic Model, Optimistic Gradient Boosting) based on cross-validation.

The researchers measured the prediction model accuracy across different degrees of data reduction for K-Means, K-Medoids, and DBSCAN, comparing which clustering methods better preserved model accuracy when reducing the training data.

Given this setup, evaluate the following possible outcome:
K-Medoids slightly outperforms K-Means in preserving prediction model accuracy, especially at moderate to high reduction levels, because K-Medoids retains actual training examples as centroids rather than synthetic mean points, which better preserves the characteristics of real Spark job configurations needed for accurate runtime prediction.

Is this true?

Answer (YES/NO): NO